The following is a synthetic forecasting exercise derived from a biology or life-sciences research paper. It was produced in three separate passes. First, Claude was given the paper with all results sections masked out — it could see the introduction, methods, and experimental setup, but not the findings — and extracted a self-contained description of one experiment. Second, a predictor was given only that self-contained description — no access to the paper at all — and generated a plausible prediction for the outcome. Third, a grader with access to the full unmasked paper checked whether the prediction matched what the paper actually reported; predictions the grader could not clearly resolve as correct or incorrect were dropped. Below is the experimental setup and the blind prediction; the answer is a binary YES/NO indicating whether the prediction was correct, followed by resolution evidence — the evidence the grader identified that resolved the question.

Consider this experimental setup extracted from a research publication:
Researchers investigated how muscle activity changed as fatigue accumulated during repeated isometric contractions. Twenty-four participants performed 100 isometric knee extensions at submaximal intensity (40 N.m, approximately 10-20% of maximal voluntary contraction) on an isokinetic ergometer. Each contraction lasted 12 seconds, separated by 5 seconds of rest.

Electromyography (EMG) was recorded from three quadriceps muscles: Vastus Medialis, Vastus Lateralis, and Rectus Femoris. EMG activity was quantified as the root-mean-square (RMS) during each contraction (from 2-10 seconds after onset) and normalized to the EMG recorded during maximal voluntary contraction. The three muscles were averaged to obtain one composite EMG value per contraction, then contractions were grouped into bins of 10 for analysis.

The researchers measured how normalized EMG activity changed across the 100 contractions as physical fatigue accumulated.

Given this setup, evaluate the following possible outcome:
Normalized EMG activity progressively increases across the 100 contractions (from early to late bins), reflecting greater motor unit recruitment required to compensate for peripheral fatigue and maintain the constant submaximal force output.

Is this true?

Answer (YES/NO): YES